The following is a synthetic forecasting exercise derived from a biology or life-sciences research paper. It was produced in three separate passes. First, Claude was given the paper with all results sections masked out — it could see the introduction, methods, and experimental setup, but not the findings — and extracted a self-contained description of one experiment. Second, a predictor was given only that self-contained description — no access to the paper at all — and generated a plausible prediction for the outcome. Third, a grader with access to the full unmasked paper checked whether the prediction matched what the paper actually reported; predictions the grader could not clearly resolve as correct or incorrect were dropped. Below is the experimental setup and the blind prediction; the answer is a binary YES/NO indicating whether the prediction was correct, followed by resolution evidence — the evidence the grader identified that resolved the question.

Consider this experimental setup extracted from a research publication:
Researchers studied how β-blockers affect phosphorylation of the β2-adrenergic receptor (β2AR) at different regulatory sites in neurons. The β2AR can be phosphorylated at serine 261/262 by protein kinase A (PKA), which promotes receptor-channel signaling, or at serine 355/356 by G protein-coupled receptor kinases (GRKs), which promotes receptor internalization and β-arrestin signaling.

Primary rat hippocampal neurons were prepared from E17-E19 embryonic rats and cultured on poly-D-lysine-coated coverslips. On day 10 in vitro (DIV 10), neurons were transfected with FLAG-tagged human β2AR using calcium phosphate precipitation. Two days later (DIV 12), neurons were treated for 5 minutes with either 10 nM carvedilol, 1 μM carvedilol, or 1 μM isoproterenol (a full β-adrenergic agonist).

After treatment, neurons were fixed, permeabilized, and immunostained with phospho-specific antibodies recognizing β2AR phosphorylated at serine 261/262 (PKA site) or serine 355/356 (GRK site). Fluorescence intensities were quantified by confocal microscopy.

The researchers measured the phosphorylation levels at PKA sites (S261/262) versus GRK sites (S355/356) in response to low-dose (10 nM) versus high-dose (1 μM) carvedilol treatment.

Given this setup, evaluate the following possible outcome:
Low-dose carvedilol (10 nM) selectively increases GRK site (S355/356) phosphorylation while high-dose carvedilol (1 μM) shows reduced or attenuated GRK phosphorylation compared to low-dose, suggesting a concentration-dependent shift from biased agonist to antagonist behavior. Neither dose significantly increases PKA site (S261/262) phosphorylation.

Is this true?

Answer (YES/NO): NO